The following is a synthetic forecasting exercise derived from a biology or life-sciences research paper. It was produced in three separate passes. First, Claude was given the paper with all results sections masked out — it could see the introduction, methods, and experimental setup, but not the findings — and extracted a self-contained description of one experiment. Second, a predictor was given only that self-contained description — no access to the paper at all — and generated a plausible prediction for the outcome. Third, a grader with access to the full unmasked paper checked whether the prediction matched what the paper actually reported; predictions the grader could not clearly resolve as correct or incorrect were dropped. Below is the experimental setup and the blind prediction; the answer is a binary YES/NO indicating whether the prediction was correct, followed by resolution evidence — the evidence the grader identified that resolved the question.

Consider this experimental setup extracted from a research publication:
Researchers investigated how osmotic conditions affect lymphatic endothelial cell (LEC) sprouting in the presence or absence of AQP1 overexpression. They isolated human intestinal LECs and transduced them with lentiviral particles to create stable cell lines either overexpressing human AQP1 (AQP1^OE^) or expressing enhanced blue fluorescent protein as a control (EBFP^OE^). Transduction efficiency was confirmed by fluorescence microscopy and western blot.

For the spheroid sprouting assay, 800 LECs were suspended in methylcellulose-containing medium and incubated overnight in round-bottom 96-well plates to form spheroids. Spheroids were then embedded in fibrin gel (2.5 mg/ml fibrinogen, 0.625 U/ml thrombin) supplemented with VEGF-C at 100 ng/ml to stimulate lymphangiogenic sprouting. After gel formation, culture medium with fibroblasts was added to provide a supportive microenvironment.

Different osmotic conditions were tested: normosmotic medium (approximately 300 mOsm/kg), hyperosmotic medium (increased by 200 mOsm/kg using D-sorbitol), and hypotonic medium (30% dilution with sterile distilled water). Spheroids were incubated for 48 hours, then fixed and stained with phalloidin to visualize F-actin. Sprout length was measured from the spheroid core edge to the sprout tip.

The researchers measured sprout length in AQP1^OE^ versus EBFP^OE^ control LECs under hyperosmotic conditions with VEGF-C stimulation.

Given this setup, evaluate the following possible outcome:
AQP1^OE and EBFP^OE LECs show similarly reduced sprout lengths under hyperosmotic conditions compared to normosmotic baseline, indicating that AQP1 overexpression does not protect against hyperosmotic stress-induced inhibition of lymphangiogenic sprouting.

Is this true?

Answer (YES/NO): NO